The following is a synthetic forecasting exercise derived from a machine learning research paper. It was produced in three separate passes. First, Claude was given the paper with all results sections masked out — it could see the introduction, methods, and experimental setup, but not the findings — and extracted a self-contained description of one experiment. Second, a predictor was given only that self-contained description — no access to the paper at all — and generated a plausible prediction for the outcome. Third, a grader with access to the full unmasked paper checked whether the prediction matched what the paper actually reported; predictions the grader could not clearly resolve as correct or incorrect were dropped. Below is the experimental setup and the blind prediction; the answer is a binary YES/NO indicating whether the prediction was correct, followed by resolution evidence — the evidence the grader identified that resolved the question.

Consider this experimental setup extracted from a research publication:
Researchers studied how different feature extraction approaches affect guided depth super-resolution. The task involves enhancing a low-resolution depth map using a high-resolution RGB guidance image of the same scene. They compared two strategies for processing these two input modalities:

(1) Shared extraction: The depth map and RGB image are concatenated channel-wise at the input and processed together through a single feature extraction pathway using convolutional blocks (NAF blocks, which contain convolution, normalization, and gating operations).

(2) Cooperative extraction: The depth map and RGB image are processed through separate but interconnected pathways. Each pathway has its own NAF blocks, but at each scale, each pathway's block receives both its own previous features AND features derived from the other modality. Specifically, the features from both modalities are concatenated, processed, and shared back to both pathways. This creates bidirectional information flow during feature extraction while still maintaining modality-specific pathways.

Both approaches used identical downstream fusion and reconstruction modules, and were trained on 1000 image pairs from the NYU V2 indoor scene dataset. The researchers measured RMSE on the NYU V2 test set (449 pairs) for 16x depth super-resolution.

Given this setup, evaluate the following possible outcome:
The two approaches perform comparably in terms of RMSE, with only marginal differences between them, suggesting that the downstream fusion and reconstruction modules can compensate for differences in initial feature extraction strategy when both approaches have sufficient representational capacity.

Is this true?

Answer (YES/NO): NO